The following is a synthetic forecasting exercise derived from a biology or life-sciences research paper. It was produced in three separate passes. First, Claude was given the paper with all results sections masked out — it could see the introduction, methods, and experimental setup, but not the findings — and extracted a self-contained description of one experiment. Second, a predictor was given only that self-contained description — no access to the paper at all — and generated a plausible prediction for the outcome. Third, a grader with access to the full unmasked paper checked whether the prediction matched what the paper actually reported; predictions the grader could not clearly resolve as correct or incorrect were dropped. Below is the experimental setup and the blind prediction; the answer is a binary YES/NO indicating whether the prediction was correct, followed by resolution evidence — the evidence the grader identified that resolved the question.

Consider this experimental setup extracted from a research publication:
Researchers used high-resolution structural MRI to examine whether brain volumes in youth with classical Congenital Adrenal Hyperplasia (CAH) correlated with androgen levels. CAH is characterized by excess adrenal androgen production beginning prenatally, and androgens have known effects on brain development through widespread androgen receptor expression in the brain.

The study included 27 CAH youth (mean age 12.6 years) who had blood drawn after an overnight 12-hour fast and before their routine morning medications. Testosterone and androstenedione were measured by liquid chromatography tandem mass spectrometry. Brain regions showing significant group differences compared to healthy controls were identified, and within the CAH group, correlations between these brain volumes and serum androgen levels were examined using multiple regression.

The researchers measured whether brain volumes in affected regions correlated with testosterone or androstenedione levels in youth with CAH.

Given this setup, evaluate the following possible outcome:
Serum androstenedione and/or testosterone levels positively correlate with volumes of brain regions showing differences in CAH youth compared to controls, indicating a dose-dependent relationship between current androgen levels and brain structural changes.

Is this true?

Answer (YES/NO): NO